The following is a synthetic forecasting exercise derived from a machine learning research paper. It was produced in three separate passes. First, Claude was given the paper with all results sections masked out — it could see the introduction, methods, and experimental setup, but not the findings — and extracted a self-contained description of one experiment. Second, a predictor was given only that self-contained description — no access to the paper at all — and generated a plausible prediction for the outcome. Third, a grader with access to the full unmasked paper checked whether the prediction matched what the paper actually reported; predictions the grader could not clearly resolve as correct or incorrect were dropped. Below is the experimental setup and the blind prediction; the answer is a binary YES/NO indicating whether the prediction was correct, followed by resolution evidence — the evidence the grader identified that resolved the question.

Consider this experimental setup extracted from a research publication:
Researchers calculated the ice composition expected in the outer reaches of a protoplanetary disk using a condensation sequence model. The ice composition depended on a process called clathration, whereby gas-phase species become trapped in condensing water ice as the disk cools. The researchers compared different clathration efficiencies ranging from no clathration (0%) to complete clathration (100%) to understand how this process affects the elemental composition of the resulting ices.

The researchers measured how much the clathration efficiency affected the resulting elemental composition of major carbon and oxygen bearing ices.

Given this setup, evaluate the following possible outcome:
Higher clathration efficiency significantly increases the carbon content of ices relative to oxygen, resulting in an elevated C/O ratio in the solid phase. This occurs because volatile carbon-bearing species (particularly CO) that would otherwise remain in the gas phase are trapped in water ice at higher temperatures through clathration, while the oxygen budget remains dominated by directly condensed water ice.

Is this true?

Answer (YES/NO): NO